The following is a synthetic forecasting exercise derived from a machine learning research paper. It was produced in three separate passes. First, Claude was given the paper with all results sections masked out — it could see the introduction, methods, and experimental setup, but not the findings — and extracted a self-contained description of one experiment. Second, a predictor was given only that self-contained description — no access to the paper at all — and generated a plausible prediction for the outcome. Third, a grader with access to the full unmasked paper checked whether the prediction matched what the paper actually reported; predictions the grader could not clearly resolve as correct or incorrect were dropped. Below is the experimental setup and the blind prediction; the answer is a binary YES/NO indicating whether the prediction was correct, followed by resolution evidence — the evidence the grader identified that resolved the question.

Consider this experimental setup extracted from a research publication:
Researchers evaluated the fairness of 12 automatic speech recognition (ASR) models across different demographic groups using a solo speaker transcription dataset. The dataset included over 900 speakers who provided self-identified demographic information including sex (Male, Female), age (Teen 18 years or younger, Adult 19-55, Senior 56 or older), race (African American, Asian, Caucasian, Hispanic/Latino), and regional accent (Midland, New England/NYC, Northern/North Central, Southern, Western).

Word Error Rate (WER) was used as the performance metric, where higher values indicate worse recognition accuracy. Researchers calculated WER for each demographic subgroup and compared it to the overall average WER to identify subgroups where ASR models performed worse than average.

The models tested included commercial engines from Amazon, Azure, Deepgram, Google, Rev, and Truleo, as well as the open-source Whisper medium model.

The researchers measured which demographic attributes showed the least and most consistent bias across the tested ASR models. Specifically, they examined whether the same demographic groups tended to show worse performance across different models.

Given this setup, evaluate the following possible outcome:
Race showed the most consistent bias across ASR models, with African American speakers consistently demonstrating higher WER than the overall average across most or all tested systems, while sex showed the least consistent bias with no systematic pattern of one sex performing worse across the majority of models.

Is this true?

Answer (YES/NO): NO